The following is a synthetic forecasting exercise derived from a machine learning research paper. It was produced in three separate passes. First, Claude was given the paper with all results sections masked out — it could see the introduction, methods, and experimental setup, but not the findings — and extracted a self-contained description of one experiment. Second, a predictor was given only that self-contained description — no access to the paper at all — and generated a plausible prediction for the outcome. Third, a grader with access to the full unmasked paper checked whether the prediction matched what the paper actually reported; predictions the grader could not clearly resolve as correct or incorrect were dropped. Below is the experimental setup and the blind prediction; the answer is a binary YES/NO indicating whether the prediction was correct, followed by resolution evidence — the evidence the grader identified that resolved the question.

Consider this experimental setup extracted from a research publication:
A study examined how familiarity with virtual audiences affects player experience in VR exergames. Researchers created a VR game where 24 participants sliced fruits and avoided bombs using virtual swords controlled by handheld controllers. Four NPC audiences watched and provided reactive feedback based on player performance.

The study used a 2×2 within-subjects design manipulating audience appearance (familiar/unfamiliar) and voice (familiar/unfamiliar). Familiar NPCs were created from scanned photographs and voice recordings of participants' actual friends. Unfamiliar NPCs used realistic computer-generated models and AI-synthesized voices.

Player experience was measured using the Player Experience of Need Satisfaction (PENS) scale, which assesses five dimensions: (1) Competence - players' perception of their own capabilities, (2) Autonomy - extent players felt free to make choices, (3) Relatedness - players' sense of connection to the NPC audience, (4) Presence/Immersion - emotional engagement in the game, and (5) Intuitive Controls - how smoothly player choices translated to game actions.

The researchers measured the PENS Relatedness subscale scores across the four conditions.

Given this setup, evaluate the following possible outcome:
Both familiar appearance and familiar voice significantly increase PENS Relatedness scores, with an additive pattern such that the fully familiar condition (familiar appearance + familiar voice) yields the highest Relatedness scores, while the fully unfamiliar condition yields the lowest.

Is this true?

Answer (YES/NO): YES